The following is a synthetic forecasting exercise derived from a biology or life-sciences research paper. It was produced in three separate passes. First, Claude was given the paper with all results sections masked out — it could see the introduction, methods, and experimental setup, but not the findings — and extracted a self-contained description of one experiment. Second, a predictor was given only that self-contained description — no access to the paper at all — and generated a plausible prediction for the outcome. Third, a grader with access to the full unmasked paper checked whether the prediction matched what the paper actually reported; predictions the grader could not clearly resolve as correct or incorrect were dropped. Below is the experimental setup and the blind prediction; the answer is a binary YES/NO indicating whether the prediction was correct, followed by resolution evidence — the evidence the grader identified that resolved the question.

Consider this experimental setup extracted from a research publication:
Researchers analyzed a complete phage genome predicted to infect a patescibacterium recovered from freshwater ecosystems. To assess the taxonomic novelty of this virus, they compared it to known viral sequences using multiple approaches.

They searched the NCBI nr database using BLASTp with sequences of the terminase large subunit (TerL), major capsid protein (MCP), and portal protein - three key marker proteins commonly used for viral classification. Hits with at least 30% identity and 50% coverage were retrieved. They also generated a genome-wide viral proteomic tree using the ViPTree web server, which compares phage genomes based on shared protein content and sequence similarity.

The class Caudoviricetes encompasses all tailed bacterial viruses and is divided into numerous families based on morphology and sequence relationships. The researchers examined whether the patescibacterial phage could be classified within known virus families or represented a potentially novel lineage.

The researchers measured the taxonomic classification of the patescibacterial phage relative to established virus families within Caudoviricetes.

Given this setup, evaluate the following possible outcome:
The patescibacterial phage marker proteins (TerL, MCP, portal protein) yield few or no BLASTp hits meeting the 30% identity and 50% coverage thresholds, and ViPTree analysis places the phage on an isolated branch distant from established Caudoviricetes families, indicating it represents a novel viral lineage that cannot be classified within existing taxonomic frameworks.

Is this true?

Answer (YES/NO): NO